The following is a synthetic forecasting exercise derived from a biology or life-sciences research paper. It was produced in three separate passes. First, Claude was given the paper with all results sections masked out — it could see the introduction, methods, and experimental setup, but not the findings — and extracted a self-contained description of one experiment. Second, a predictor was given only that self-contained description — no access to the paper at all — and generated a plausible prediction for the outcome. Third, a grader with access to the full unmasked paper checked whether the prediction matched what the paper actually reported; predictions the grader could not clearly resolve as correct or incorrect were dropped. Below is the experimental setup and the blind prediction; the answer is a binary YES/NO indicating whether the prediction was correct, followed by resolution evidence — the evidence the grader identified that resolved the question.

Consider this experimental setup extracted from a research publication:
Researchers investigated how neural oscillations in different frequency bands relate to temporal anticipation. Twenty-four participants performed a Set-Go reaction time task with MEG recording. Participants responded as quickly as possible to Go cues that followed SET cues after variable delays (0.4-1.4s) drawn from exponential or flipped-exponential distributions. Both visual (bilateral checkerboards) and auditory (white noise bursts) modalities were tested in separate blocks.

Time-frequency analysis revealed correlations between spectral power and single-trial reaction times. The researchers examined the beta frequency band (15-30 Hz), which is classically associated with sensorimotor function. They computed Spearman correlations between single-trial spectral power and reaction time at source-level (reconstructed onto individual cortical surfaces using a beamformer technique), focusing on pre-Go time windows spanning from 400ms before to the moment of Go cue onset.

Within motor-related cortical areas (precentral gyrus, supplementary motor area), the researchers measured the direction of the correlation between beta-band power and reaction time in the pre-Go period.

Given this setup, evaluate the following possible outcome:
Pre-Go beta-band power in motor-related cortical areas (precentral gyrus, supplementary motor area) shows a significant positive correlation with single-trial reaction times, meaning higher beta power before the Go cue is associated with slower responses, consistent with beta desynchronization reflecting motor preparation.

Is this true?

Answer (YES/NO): YES